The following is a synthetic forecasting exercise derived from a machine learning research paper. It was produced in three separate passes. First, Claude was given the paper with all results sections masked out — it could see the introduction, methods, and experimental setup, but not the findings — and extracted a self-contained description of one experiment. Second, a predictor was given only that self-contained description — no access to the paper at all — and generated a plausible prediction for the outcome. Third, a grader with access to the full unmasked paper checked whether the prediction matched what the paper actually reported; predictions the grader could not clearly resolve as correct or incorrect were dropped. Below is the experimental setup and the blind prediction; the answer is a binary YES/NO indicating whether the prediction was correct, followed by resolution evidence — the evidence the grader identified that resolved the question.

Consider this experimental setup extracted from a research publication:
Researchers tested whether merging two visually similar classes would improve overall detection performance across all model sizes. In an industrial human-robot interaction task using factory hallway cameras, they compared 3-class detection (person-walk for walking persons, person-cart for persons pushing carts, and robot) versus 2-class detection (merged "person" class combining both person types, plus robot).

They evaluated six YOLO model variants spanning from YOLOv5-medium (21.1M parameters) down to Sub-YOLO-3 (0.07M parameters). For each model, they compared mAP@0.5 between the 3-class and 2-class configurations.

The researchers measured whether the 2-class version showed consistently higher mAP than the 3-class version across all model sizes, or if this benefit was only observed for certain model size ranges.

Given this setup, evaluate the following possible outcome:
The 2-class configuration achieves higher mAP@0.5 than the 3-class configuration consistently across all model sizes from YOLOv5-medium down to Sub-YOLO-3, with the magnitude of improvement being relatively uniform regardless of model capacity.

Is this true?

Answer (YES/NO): NO